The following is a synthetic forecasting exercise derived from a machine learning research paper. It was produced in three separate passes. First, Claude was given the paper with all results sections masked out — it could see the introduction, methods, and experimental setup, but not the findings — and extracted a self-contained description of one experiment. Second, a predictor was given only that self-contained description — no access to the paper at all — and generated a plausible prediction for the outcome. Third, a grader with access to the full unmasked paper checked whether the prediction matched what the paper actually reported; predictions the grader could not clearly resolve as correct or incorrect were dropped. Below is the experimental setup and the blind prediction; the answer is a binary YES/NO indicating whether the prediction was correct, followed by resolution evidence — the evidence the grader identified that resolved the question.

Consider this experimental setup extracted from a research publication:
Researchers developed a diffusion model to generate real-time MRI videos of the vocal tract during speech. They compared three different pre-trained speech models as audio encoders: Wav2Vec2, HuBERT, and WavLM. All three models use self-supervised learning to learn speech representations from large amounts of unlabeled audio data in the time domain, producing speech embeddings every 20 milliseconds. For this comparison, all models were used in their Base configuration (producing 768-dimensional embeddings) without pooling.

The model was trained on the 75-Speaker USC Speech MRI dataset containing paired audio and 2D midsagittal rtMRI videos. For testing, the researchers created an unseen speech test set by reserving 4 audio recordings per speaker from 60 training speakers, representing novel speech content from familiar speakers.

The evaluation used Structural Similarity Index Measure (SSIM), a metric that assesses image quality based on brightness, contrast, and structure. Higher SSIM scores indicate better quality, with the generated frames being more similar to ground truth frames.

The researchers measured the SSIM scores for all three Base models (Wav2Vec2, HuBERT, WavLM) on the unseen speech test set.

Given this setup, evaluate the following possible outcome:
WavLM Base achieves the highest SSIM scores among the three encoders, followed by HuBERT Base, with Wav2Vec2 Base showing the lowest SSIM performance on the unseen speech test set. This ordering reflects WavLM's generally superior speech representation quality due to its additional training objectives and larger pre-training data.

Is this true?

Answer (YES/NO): YES